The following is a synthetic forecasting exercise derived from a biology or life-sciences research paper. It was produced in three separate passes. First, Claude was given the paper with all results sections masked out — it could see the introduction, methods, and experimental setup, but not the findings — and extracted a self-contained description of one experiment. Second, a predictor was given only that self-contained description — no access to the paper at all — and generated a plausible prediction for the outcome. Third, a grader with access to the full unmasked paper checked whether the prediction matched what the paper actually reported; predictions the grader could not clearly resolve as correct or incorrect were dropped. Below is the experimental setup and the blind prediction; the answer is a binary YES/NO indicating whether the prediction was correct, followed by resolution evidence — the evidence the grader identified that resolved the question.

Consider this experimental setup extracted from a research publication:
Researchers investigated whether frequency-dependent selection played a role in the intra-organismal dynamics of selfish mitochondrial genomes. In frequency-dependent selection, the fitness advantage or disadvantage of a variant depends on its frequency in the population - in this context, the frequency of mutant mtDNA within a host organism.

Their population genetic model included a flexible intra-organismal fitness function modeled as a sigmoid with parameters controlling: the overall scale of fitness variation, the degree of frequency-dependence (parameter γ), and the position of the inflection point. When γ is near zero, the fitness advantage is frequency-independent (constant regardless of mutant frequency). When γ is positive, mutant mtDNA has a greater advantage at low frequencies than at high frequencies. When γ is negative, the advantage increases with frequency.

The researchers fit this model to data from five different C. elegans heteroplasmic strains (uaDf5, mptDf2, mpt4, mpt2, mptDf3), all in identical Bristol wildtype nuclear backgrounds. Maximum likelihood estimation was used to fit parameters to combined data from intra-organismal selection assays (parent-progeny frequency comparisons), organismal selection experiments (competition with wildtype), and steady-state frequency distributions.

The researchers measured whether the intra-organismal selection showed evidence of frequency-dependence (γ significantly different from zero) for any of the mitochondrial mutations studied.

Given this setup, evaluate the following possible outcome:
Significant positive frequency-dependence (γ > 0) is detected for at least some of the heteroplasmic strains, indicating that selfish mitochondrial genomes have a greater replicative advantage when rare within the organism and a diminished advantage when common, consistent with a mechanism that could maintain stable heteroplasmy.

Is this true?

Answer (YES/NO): YES